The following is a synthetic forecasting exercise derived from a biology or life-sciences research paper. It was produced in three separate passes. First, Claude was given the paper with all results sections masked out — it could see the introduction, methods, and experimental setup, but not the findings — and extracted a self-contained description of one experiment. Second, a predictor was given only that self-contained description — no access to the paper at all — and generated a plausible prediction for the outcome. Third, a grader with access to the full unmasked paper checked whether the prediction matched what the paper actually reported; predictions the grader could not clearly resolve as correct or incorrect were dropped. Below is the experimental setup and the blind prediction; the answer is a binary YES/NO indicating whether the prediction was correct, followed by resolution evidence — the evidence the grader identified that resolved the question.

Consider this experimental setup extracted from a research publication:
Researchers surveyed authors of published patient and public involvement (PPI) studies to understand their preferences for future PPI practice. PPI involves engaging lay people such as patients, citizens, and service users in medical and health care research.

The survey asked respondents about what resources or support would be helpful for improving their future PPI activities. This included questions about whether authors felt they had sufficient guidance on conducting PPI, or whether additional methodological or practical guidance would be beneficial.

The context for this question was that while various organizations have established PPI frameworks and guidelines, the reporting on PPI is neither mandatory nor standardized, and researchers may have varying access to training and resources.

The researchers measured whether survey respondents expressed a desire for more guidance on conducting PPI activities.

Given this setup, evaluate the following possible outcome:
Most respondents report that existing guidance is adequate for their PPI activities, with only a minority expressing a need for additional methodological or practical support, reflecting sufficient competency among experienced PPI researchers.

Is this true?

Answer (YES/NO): NO